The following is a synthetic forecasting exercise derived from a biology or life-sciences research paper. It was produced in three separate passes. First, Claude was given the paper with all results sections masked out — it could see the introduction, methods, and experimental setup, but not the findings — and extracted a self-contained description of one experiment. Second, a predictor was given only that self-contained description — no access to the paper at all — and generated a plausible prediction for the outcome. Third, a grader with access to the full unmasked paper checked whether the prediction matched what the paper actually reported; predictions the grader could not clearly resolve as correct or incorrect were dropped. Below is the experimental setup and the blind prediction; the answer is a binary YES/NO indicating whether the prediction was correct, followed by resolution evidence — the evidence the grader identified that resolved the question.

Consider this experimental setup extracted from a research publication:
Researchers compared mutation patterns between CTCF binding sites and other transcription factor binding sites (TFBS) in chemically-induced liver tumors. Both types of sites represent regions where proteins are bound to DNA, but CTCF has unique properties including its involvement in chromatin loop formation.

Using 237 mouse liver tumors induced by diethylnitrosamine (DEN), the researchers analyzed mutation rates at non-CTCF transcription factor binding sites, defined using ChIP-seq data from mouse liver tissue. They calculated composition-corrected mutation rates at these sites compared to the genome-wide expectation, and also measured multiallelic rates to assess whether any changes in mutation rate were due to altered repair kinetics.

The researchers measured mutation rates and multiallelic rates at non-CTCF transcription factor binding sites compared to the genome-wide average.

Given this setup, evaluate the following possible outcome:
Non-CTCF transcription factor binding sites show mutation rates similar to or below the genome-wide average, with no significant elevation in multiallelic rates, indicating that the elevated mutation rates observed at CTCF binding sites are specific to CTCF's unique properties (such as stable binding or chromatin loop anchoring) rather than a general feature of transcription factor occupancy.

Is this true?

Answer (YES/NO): YES